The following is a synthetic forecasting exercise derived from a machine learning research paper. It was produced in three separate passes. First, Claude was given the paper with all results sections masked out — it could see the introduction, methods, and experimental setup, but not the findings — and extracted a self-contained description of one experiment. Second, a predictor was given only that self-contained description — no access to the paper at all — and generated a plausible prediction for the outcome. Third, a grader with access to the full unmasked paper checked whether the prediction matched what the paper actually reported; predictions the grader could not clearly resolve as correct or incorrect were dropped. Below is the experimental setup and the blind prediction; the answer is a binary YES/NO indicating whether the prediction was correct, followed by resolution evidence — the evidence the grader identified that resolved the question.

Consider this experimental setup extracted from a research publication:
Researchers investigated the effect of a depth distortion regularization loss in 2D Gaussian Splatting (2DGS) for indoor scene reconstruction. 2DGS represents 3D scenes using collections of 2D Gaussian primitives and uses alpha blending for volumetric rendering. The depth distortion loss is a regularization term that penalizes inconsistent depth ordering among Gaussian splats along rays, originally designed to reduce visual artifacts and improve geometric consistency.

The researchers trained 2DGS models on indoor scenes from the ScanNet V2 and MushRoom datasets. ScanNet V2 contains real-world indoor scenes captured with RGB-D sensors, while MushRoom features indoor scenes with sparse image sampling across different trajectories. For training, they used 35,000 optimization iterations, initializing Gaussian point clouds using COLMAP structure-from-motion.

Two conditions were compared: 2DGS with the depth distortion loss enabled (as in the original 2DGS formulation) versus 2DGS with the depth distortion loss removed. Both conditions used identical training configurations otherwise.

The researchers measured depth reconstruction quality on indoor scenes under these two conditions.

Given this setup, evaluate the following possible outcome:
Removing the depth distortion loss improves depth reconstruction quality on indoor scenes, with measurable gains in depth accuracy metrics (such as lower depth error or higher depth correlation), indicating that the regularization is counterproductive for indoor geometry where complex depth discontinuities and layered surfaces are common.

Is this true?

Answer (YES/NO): YES